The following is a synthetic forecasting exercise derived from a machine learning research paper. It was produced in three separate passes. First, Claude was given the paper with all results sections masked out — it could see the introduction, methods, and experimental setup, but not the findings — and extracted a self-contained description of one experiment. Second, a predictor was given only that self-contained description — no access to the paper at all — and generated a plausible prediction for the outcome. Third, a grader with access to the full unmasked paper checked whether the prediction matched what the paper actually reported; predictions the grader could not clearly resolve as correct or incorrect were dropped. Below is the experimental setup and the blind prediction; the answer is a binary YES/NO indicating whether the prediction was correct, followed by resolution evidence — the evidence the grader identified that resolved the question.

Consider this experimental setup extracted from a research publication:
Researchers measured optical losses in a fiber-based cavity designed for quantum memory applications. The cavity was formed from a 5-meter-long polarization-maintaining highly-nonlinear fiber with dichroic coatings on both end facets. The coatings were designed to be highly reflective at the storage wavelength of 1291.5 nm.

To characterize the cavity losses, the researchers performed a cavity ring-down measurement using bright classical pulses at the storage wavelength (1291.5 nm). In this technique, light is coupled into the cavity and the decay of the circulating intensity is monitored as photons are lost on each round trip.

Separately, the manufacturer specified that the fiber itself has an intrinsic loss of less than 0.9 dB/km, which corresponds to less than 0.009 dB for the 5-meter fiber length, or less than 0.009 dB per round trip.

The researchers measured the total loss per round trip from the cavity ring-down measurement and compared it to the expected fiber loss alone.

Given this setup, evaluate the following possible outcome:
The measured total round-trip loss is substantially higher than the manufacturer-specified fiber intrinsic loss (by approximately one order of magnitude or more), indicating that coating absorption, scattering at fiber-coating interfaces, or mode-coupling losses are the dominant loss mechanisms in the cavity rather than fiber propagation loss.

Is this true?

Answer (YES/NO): YES